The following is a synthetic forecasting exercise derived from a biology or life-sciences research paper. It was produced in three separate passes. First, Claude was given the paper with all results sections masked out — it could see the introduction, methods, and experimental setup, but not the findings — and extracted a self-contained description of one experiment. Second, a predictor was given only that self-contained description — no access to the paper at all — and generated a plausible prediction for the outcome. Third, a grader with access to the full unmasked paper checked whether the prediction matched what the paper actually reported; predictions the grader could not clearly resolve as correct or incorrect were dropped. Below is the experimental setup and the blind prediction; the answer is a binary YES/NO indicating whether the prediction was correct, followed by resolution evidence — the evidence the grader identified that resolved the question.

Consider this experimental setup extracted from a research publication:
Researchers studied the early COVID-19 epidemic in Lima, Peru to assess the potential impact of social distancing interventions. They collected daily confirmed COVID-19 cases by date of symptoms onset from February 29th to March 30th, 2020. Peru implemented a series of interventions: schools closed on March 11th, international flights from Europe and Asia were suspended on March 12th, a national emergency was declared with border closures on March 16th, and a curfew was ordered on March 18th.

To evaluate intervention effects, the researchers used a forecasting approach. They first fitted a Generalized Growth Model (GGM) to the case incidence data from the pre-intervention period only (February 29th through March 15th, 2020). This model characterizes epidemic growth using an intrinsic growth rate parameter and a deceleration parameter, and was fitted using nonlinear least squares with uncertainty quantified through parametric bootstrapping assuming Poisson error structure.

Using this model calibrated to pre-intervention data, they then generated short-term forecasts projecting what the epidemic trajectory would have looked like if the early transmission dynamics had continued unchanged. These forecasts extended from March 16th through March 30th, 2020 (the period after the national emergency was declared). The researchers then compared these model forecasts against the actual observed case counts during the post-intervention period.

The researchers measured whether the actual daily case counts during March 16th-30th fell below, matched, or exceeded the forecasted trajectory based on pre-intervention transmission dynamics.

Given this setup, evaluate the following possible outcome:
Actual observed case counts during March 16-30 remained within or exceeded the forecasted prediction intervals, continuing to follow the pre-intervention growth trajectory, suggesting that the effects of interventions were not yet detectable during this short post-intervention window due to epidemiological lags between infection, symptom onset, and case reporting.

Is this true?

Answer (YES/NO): NO